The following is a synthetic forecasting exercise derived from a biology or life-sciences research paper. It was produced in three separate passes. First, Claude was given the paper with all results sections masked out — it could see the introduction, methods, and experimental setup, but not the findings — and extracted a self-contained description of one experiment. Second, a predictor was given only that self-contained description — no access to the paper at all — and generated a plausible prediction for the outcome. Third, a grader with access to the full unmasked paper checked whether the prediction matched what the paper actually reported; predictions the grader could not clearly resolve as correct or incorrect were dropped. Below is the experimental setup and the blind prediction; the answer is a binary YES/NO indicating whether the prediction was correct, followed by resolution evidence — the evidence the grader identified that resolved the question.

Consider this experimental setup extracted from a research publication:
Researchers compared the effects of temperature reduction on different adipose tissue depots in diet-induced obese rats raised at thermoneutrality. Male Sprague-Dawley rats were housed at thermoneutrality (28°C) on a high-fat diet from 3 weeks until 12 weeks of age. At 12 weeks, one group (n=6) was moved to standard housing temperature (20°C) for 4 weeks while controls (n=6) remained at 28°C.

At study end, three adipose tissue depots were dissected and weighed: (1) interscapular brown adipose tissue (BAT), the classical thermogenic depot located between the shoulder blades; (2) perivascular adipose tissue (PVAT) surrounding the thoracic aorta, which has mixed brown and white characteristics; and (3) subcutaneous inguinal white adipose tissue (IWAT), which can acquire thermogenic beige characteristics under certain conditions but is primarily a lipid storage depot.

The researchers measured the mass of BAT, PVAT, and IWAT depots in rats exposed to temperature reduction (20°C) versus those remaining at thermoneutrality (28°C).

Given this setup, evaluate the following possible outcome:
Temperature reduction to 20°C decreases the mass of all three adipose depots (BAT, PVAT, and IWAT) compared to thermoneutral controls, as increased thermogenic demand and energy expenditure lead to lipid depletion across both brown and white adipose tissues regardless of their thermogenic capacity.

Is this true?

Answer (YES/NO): NO